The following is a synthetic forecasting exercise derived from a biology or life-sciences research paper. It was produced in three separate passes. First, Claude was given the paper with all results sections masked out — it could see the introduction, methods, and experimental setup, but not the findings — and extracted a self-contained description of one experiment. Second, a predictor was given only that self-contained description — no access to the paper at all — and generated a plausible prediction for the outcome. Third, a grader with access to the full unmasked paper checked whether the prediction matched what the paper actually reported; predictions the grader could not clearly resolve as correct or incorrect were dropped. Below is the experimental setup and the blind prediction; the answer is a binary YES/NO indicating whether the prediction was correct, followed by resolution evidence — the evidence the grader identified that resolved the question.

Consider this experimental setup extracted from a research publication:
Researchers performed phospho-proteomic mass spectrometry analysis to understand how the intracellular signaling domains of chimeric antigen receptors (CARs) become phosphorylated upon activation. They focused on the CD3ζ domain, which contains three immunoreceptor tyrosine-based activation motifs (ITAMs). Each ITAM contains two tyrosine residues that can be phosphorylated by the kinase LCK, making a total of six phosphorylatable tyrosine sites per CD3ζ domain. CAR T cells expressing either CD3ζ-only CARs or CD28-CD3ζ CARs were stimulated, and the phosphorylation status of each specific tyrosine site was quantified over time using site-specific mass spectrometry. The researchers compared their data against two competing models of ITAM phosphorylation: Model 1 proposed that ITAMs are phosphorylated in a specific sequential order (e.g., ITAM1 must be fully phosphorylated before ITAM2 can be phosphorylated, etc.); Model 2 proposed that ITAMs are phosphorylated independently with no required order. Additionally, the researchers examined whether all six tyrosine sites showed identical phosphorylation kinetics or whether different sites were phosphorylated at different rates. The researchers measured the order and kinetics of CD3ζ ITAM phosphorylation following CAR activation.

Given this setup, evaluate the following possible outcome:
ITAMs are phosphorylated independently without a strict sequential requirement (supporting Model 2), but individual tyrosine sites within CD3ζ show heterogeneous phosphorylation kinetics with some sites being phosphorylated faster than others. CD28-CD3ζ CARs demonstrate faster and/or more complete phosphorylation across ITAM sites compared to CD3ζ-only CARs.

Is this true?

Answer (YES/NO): YES